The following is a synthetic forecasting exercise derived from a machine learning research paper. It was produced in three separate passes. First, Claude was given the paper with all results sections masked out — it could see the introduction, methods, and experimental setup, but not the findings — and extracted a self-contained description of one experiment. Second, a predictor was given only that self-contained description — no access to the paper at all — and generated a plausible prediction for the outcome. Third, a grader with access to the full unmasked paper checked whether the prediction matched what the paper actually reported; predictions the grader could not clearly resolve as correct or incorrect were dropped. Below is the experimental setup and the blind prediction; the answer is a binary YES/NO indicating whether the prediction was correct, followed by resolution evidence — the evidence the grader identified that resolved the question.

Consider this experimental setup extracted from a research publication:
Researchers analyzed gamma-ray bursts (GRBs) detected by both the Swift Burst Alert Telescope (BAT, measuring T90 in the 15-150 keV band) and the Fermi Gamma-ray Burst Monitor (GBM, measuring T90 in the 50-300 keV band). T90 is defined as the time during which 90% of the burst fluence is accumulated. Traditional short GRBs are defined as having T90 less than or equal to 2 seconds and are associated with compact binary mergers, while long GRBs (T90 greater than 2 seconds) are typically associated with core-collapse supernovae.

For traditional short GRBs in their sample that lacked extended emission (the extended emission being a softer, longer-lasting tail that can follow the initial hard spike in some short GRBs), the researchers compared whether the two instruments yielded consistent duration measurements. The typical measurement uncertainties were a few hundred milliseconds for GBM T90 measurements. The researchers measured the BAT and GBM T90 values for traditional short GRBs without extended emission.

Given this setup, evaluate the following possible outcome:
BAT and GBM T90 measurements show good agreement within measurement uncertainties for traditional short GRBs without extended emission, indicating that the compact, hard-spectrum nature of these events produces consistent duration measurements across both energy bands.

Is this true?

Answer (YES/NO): NO